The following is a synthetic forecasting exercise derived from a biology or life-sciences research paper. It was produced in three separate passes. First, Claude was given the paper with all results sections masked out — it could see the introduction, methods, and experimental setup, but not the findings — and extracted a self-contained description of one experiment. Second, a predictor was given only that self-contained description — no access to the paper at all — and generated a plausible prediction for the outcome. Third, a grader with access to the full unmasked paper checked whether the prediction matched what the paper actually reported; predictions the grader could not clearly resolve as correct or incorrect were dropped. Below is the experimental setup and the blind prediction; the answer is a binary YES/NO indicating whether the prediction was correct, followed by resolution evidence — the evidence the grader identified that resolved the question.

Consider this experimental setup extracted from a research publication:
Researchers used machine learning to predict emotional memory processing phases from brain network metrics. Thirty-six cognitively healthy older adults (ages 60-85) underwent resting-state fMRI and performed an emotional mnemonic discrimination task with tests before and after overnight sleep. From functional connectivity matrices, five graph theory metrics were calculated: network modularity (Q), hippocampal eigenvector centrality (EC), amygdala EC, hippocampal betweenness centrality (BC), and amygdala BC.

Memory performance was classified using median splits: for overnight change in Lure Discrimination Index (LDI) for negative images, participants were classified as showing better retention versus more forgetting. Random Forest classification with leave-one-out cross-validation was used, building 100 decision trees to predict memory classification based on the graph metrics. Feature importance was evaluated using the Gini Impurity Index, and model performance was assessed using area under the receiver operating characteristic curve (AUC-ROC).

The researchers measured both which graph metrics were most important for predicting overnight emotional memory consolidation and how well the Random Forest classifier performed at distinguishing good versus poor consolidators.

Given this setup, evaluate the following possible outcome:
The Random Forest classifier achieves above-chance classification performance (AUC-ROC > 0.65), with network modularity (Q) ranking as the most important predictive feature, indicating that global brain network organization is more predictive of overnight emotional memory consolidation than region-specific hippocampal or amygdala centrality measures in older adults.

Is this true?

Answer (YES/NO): NO